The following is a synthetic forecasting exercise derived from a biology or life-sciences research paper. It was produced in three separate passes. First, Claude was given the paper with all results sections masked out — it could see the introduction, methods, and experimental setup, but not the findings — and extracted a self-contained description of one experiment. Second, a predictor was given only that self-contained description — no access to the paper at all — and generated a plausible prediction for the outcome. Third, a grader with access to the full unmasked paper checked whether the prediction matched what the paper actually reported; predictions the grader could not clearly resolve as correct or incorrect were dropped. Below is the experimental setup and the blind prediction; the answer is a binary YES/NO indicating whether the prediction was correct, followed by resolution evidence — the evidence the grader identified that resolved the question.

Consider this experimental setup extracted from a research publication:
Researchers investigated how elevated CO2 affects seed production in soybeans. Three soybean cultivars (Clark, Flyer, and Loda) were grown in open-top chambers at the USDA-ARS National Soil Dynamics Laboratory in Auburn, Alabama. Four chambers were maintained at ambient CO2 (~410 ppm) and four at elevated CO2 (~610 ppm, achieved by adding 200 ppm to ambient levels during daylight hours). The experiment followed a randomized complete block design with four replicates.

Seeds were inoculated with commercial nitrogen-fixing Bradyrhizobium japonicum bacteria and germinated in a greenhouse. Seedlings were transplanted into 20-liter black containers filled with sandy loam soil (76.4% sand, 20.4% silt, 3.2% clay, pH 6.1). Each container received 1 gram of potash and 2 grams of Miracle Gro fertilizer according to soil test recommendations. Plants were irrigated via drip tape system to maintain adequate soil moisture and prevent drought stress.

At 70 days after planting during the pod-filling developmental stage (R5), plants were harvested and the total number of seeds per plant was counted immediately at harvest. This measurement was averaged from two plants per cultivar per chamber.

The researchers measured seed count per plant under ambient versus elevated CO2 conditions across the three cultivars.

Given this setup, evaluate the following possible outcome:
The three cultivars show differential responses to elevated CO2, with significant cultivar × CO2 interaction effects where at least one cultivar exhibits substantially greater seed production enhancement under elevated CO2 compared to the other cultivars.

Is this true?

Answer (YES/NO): NO